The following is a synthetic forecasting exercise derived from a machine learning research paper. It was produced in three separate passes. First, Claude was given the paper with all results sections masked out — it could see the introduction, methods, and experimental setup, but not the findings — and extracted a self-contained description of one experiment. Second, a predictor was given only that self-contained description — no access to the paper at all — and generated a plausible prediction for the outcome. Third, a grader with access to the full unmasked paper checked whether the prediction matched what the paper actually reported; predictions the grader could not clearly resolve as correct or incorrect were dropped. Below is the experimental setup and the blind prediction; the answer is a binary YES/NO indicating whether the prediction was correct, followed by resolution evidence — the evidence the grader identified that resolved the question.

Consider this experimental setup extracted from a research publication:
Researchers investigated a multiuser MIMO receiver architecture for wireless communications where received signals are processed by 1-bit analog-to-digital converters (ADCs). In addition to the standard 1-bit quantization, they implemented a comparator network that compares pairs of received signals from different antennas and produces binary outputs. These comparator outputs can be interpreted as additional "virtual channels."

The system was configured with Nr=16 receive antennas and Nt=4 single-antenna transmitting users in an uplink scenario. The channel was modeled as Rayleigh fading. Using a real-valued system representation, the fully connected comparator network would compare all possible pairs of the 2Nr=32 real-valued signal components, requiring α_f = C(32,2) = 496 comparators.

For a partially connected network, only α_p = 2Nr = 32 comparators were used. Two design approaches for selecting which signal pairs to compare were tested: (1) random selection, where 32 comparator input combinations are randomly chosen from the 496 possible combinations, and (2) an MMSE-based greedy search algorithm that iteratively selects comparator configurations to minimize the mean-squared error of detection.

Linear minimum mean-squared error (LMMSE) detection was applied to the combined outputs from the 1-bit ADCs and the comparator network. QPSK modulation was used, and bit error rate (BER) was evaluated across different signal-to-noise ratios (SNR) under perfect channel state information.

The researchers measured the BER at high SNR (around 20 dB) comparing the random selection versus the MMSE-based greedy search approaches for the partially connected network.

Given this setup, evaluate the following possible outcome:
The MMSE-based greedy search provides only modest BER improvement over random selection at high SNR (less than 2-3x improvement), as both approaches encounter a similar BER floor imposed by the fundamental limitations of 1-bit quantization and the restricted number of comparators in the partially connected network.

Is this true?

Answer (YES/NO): NO